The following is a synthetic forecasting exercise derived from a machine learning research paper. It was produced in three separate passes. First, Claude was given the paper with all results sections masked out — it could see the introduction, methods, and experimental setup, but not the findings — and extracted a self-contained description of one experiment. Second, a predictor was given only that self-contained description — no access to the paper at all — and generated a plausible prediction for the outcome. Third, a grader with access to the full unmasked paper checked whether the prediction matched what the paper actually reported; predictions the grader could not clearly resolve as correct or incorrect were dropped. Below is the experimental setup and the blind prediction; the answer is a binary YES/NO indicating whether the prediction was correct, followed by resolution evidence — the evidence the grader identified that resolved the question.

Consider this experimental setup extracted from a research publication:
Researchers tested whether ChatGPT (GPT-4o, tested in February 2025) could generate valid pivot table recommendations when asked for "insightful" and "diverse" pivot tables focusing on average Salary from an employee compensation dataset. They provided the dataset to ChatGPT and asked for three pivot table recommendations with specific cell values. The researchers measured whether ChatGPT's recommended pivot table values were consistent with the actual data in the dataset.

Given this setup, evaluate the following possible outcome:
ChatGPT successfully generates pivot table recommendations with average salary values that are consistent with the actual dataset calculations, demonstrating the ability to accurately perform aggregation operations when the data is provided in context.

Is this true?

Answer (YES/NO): NO